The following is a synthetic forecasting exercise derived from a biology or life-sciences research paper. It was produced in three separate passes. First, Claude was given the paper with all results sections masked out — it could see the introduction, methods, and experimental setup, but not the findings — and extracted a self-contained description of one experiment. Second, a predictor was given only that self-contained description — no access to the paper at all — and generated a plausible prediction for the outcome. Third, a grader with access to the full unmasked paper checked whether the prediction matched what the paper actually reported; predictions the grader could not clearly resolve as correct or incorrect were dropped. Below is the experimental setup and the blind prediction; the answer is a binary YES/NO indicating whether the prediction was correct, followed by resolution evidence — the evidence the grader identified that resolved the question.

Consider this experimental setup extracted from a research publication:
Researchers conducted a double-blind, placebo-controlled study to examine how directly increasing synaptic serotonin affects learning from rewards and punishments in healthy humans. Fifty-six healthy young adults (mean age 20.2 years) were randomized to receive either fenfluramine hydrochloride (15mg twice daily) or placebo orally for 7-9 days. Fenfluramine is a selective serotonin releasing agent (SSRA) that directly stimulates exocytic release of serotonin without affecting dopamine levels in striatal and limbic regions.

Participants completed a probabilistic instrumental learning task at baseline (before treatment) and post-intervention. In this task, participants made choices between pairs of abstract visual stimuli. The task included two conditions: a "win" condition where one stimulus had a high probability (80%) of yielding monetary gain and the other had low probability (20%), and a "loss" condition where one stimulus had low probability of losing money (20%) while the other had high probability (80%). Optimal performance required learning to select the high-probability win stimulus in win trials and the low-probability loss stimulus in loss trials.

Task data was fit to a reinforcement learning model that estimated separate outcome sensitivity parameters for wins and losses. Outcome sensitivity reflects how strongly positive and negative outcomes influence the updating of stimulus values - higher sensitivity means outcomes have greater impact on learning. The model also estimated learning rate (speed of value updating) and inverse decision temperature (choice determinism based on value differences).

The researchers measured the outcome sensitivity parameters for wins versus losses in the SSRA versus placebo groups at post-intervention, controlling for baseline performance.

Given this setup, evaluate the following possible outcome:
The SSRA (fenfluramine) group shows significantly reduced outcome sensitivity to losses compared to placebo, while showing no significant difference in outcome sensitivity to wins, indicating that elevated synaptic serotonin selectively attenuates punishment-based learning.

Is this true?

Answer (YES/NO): YES